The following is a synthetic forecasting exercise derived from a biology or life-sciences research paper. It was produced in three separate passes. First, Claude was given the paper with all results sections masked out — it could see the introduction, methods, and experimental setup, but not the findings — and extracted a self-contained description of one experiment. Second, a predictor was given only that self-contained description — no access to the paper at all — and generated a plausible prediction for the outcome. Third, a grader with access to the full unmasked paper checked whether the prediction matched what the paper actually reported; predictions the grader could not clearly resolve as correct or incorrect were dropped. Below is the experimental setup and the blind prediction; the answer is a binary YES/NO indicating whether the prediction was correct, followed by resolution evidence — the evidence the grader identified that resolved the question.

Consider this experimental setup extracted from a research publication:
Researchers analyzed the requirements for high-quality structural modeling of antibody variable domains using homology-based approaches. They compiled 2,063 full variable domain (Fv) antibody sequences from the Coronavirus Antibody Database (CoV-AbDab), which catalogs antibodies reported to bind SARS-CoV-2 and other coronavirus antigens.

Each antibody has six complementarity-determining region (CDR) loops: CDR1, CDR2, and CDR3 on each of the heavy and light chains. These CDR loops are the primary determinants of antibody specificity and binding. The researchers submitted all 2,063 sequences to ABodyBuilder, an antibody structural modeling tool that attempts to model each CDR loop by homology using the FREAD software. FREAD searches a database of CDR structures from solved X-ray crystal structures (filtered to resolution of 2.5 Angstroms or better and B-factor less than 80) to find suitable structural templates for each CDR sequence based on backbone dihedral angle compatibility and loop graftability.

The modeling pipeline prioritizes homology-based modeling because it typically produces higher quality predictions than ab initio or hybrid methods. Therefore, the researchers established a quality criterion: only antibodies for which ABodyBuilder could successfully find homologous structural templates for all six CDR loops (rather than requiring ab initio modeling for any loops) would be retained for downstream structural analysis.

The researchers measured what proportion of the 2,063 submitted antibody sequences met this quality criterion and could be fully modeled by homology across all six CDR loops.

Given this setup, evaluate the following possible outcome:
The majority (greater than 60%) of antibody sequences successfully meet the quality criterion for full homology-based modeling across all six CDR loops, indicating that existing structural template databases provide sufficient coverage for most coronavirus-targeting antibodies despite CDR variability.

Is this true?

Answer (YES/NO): YES